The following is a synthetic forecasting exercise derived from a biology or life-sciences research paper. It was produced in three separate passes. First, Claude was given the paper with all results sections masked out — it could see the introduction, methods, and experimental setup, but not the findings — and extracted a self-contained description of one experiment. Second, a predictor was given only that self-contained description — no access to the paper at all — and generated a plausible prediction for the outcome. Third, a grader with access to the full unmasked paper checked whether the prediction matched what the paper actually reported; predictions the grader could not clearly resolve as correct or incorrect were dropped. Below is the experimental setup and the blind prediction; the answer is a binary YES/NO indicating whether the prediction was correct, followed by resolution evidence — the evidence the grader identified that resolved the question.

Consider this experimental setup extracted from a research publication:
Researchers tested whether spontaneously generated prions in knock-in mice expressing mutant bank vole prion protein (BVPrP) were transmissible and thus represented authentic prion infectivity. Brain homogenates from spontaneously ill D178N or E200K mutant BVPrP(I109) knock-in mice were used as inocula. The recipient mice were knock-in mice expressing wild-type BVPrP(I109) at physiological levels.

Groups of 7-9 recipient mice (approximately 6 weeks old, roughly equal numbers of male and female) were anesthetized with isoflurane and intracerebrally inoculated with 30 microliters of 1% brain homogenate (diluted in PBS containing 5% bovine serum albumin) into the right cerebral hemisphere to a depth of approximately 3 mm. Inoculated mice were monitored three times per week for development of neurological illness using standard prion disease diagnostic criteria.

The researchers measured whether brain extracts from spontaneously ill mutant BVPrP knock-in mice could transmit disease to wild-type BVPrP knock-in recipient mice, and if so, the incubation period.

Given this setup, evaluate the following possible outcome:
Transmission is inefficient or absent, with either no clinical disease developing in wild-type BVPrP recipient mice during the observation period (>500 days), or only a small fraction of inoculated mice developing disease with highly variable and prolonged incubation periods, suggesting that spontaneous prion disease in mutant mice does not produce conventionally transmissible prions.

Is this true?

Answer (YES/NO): NO